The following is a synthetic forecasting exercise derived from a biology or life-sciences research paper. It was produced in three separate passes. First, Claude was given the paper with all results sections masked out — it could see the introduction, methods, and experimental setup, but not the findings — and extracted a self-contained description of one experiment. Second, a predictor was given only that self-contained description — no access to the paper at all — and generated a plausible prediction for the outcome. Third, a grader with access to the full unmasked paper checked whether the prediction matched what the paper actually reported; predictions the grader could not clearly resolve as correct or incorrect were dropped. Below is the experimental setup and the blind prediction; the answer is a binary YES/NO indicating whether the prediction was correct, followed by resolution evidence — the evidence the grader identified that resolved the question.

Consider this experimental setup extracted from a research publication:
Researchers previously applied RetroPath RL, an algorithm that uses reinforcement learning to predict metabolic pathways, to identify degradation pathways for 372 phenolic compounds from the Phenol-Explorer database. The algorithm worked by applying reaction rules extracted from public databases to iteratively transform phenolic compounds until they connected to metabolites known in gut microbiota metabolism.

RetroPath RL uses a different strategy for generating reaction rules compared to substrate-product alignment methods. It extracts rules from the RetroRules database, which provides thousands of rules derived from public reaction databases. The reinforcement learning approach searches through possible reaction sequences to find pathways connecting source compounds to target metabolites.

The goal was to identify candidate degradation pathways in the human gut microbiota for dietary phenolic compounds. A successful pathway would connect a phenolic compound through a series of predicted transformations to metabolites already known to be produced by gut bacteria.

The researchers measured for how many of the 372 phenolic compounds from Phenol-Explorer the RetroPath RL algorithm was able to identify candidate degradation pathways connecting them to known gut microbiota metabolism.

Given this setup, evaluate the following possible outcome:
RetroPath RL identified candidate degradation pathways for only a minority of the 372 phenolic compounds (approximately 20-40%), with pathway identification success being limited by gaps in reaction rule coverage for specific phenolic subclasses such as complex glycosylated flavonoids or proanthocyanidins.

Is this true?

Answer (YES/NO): NO